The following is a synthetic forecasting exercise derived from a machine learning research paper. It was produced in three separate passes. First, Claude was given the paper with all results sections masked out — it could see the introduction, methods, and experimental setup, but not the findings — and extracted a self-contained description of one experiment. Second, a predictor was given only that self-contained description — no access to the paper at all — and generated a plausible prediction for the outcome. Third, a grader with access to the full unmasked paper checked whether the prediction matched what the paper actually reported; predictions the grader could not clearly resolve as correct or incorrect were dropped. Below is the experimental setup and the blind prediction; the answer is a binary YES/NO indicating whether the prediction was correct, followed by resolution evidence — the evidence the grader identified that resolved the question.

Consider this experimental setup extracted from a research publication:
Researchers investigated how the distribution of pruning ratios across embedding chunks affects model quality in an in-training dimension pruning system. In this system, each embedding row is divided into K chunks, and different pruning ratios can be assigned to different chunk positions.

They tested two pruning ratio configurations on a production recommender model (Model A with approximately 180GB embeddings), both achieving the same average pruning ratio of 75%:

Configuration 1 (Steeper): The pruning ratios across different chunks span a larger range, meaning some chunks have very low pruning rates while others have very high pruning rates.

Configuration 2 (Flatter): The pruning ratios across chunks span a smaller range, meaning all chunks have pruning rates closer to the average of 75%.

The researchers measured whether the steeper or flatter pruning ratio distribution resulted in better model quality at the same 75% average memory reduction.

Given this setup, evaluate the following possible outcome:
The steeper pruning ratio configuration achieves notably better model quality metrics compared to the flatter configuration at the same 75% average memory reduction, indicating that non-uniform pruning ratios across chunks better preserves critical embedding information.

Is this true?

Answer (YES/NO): YES